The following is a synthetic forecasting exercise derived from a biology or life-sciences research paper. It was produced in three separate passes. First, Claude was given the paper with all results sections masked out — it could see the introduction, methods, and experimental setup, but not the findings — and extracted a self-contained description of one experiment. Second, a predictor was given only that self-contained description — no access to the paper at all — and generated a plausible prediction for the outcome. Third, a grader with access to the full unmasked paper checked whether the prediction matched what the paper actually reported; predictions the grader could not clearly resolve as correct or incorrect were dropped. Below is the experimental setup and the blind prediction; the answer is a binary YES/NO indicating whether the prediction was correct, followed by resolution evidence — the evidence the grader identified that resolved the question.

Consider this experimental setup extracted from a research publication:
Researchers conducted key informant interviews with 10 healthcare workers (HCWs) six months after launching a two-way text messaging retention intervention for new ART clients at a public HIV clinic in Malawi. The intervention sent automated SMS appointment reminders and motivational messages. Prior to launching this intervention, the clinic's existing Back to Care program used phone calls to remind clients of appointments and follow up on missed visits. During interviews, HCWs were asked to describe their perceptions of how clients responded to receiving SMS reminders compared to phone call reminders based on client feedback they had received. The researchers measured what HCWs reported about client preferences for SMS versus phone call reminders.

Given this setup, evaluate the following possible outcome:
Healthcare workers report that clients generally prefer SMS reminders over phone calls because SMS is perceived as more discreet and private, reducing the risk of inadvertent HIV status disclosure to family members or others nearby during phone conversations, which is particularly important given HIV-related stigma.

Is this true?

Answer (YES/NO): NO